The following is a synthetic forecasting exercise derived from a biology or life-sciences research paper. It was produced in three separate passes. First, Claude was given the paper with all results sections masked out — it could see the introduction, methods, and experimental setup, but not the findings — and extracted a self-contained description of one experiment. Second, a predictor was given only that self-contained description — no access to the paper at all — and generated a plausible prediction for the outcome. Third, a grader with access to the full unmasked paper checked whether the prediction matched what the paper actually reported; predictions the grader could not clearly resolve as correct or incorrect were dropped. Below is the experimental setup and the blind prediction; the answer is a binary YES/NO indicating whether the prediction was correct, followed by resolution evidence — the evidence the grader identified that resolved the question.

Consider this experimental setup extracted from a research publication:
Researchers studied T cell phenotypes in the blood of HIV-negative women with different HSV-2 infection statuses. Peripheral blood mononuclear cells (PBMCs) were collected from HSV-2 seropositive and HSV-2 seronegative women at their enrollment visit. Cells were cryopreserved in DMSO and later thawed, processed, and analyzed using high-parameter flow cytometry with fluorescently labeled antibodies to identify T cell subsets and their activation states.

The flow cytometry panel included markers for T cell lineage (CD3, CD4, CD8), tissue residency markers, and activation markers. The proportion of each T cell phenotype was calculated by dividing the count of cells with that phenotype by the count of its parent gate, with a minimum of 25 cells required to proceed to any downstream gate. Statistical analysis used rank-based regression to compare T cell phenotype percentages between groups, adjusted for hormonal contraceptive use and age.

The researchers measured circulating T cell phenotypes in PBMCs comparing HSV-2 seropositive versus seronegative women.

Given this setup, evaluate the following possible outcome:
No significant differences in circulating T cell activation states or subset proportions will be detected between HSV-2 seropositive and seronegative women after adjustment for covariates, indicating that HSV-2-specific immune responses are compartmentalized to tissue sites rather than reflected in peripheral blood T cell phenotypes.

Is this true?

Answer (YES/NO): NO